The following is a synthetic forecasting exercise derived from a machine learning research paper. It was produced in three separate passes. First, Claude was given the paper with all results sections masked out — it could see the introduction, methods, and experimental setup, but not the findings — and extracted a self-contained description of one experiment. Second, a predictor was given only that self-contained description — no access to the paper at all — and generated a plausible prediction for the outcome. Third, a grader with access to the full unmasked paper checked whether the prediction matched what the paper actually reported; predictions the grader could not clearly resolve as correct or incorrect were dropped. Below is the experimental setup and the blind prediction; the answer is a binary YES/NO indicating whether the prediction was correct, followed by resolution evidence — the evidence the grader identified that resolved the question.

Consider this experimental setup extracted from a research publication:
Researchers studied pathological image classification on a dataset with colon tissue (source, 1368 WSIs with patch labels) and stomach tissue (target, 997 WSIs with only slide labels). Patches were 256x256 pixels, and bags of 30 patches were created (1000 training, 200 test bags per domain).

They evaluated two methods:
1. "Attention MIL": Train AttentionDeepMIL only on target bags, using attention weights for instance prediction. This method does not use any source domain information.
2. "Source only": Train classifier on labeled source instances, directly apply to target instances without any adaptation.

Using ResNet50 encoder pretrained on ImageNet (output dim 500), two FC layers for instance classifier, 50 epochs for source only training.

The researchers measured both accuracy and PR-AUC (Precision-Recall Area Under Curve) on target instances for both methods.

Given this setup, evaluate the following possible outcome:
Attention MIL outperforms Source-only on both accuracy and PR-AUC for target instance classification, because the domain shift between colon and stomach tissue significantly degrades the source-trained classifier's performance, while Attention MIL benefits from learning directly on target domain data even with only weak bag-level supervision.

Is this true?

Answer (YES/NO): NO